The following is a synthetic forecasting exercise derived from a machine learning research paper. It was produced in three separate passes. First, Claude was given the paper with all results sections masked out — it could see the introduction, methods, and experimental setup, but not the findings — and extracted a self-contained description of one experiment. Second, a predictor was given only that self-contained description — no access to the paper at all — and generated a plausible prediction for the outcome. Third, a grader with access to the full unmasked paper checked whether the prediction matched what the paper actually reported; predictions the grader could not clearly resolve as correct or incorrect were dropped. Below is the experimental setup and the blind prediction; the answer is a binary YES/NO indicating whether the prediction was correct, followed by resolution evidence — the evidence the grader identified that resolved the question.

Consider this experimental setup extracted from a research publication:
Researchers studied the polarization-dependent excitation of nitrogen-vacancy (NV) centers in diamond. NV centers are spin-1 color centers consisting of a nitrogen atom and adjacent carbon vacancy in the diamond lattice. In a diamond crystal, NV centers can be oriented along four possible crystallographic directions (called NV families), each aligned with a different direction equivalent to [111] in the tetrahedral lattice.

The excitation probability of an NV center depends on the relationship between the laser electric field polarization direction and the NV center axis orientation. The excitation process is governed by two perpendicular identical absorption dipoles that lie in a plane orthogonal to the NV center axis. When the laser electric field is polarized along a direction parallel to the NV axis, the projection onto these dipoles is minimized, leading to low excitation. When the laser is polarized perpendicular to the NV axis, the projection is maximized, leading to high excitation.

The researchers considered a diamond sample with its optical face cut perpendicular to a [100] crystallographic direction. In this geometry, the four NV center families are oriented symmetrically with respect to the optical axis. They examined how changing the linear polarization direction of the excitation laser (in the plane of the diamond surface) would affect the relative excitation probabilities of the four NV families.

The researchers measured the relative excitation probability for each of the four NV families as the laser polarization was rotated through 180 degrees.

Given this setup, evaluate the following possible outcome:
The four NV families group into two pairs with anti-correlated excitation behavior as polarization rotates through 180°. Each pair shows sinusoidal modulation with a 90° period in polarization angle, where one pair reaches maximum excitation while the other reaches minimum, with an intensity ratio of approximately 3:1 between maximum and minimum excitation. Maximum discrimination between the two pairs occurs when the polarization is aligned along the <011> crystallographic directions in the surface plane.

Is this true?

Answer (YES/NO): NO